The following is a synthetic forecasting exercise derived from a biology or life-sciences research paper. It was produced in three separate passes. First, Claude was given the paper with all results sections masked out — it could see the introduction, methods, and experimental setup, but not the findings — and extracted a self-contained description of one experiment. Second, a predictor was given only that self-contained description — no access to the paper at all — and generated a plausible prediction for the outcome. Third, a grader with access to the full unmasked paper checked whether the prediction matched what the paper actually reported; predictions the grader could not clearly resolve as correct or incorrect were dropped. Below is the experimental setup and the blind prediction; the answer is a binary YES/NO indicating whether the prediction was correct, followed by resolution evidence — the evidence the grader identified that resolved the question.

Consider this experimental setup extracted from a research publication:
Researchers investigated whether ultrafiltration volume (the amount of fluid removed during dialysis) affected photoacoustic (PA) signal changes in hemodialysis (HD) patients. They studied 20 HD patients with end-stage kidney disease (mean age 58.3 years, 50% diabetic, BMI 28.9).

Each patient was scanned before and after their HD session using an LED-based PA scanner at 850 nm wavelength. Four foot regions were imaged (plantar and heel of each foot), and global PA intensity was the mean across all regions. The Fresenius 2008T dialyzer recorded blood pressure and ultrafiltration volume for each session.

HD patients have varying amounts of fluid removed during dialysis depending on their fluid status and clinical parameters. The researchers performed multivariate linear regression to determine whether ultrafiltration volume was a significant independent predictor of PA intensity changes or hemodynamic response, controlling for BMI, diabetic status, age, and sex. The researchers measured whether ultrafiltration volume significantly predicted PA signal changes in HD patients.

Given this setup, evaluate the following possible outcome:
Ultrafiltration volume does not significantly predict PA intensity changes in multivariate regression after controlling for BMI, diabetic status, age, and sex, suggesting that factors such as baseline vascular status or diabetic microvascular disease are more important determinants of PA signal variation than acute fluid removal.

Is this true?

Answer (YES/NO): NO